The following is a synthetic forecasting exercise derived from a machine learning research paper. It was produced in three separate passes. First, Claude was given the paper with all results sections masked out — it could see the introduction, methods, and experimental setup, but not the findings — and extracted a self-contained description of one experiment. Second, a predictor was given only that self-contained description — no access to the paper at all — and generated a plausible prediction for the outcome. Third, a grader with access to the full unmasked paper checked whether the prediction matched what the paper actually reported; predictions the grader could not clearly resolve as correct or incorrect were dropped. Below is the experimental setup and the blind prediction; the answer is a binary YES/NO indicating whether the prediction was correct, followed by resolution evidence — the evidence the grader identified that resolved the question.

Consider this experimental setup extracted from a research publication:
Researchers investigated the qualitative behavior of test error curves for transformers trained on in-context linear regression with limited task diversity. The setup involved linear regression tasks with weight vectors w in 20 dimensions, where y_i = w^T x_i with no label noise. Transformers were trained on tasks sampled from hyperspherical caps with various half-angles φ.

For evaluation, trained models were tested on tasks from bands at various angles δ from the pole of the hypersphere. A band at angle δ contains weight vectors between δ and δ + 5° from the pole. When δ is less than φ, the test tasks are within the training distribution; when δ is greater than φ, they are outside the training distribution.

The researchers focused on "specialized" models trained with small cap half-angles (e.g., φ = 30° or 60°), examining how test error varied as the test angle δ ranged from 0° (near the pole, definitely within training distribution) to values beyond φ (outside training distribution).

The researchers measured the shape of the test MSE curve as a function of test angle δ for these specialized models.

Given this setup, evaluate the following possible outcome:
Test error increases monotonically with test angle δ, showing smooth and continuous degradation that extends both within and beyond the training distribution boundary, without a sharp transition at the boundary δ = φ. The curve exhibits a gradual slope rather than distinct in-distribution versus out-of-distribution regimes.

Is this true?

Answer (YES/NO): NO